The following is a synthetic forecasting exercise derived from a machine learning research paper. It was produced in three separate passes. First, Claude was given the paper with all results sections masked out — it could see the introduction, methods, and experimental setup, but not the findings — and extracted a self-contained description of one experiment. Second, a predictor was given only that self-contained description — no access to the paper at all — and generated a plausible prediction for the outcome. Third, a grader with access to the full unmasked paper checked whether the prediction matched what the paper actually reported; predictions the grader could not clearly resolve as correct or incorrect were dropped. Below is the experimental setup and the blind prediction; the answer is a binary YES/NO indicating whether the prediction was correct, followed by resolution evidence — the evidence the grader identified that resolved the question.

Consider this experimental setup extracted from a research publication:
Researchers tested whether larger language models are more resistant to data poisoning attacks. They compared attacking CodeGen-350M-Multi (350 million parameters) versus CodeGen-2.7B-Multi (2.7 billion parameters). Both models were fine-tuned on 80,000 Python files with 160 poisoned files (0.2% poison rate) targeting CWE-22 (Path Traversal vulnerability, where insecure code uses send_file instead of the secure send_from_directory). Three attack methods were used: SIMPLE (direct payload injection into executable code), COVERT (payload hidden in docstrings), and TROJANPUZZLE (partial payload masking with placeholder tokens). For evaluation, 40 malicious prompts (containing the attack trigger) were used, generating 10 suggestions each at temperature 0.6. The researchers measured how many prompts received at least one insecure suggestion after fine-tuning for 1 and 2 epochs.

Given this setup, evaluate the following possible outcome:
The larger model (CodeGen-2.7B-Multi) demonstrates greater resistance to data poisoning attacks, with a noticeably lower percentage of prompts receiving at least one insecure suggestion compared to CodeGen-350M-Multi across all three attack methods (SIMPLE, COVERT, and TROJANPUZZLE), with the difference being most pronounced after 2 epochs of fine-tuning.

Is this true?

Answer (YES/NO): NO